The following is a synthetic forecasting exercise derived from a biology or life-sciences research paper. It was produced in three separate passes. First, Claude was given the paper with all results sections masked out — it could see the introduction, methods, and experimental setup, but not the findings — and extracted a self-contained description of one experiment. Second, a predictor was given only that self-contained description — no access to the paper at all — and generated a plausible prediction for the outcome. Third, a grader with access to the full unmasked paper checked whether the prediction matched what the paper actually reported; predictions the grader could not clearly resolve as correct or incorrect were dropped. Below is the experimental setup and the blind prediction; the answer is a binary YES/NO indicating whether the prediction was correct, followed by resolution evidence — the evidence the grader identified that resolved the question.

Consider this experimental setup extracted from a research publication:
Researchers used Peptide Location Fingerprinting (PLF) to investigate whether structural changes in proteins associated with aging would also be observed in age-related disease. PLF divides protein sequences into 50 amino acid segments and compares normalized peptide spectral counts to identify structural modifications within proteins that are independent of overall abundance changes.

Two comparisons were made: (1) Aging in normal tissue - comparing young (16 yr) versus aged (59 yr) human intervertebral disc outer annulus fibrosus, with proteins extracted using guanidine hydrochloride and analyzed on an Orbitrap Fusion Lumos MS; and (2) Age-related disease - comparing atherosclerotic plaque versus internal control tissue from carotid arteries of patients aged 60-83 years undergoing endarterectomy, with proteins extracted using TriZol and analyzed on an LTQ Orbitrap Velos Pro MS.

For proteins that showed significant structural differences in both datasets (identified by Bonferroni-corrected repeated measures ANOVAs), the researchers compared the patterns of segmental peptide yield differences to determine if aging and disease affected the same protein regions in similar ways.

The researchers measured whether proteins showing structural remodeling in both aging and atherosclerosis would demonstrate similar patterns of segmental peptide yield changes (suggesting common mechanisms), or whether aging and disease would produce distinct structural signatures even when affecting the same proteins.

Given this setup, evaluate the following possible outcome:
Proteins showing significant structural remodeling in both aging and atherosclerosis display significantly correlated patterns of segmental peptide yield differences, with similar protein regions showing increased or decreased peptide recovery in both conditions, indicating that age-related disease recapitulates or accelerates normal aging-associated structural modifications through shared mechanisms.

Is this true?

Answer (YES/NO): NO